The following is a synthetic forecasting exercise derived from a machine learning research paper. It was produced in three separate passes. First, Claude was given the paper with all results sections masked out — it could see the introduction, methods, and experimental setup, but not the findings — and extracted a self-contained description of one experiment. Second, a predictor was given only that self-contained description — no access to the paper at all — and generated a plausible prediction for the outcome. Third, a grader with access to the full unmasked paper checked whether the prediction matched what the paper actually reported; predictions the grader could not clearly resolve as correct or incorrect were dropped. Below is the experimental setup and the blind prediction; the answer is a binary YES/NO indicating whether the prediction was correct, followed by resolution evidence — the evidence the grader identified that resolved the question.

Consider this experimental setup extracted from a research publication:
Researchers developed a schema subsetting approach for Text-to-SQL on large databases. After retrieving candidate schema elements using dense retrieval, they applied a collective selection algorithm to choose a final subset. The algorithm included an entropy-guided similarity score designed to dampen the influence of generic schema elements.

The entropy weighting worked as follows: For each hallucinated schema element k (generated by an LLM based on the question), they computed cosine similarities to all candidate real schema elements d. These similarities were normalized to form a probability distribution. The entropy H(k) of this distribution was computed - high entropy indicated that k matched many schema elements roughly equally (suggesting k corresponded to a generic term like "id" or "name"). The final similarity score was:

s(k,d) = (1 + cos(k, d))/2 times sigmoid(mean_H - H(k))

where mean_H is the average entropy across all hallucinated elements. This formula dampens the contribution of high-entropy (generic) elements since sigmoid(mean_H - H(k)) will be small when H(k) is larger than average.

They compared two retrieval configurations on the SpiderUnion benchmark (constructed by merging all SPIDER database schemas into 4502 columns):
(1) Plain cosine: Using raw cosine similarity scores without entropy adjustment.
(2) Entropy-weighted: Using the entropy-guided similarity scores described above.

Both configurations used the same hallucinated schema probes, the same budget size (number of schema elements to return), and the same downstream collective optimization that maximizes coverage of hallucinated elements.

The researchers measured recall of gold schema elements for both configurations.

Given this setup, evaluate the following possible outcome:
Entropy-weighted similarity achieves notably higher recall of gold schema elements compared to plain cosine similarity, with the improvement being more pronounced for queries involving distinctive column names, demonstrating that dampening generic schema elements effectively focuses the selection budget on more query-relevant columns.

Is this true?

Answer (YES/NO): NO